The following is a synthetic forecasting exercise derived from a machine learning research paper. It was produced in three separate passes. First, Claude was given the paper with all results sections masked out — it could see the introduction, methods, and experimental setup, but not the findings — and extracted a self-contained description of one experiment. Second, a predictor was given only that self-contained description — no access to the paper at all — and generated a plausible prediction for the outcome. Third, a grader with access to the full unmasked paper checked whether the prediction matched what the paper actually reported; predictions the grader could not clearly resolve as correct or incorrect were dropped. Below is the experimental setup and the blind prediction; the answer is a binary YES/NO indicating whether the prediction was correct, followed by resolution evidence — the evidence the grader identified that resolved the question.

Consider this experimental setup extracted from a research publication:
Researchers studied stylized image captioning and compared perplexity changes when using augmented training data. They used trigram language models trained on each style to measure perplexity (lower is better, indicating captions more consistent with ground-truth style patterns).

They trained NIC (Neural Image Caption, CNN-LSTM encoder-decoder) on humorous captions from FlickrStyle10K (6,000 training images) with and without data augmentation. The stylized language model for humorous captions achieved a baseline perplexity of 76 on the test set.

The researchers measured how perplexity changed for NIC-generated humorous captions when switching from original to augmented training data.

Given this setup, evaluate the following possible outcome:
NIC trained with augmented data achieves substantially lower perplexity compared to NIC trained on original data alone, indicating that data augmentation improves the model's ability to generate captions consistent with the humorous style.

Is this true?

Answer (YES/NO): NO